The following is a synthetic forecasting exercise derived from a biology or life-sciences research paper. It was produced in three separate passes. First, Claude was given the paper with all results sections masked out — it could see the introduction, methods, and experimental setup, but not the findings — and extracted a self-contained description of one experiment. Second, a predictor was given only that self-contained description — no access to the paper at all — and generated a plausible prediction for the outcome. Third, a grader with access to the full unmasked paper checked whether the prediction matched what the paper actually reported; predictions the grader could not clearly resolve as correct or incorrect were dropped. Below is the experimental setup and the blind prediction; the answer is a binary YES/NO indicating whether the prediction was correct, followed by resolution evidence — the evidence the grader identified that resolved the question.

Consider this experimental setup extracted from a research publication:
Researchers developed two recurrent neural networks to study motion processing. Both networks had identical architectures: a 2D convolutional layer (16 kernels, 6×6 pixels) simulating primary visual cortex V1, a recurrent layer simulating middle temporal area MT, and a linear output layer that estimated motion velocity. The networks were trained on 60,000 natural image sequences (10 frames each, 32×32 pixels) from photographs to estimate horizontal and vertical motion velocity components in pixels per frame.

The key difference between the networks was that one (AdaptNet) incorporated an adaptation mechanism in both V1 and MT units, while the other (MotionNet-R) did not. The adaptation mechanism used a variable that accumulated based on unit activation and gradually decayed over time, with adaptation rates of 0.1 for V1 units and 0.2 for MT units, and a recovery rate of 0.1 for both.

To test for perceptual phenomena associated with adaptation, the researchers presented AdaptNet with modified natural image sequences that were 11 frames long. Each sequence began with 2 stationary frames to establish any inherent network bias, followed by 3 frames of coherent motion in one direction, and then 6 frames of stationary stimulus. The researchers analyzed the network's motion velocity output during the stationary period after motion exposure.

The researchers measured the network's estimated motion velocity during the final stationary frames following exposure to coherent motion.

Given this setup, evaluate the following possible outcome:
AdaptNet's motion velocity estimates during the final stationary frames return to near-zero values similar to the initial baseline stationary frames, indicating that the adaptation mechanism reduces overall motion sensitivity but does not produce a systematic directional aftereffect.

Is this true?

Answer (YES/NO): NO